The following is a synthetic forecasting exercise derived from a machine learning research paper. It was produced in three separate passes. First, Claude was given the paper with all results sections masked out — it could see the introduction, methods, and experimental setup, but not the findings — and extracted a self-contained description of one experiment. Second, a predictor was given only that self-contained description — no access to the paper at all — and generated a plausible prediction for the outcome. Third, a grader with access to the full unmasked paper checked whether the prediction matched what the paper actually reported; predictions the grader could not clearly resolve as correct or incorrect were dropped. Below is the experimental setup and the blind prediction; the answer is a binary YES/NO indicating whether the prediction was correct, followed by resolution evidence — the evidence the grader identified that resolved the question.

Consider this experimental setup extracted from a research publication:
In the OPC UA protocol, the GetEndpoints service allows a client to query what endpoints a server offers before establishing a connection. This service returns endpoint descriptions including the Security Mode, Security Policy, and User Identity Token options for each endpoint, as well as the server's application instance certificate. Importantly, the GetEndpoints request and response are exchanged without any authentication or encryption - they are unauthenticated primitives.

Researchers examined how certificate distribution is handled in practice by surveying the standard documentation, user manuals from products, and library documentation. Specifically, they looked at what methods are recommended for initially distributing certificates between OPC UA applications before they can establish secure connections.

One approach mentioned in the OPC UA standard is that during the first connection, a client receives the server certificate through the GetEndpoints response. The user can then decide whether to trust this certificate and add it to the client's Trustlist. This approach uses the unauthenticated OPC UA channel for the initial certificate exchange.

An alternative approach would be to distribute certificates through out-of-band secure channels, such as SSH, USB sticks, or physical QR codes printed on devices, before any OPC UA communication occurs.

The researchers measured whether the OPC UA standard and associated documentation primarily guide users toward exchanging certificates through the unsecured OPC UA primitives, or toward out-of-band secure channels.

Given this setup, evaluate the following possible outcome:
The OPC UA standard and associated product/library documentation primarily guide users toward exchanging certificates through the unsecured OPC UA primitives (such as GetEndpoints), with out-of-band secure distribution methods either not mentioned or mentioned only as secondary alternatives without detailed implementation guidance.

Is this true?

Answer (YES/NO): YES